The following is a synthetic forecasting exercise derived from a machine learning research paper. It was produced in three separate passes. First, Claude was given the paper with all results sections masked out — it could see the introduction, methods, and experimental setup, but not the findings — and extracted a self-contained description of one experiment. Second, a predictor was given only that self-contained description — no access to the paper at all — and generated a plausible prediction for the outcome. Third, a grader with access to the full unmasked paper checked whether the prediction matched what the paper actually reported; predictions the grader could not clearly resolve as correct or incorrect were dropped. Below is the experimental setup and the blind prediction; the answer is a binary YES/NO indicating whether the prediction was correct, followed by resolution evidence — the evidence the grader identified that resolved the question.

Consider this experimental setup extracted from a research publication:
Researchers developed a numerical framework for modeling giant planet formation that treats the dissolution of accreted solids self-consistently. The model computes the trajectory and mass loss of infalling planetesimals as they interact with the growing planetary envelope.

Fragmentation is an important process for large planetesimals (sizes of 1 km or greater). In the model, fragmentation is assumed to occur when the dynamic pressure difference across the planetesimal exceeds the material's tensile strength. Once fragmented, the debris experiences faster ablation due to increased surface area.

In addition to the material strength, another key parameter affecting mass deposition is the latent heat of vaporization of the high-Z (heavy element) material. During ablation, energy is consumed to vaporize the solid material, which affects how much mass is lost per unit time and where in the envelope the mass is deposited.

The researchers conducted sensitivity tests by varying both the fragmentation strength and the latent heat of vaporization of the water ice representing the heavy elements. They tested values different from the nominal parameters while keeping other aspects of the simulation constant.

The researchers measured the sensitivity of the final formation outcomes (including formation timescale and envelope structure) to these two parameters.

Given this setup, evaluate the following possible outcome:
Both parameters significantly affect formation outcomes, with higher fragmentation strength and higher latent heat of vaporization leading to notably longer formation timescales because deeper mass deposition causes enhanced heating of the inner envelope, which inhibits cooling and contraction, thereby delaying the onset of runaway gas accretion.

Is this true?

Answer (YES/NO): NO